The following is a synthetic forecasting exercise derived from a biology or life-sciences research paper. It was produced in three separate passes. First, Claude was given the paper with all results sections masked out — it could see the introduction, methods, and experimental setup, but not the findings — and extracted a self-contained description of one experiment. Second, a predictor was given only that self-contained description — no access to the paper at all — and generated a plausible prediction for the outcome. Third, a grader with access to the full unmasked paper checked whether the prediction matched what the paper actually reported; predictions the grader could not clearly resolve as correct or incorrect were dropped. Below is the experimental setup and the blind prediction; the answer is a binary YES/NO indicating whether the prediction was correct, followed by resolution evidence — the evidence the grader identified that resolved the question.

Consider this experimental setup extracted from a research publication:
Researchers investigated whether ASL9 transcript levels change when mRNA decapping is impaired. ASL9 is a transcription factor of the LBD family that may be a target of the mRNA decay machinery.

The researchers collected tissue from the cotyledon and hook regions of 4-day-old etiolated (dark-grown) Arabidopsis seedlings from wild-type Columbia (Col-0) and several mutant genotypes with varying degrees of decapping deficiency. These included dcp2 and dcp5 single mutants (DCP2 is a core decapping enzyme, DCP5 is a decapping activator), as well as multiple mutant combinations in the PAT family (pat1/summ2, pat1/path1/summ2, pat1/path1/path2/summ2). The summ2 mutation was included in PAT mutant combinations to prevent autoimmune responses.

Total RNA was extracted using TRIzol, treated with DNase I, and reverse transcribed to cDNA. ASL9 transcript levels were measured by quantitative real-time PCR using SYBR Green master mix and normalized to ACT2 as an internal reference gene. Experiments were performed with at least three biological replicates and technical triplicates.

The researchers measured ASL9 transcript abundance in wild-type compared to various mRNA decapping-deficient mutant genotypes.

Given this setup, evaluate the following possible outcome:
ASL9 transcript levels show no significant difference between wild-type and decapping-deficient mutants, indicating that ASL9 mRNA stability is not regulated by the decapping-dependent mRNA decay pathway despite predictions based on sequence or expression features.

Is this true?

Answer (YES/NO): NO